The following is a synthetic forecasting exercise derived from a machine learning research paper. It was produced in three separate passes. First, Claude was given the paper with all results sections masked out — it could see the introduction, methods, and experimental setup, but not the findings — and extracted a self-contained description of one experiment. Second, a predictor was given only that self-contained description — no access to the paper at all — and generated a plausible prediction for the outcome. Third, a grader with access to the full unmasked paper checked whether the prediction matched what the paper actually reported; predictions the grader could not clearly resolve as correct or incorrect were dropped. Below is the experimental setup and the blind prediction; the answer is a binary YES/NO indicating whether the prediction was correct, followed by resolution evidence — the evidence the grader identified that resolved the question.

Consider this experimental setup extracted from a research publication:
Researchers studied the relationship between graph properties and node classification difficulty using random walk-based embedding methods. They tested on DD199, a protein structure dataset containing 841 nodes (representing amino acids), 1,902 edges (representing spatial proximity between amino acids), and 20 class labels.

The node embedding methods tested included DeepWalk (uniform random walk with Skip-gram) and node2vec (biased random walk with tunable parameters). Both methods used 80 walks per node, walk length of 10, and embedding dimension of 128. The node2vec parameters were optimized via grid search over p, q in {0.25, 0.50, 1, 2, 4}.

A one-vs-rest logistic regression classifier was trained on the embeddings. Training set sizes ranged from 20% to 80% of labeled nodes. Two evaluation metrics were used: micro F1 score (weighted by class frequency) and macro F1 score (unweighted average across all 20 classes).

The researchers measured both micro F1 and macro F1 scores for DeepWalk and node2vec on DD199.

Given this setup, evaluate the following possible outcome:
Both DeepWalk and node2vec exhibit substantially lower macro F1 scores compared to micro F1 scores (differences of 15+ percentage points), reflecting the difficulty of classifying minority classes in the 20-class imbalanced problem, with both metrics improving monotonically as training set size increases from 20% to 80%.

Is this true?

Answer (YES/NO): NO